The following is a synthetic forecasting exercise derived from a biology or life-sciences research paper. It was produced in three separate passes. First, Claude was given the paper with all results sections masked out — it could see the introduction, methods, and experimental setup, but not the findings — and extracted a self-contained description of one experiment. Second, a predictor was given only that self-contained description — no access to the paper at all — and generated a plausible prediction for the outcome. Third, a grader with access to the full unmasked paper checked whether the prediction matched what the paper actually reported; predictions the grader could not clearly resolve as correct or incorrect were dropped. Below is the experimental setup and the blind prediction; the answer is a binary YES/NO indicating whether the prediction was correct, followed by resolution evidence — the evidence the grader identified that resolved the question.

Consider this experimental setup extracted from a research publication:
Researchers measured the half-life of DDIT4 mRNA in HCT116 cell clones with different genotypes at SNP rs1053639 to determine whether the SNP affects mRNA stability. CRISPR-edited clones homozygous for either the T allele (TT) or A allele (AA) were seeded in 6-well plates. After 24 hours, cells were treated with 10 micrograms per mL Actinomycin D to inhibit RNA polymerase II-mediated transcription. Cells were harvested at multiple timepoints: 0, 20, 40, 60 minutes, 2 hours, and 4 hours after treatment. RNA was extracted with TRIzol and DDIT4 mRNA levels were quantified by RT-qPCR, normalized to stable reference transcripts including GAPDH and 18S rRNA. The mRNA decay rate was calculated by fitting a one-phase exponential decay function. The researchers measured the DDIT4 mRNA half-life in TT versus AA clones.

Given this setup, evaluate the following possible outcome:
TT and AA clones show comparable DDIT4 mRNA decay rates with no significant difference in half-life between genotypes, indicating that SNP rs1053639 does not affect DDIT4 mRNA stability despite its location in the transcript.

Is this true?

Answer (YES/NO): YES